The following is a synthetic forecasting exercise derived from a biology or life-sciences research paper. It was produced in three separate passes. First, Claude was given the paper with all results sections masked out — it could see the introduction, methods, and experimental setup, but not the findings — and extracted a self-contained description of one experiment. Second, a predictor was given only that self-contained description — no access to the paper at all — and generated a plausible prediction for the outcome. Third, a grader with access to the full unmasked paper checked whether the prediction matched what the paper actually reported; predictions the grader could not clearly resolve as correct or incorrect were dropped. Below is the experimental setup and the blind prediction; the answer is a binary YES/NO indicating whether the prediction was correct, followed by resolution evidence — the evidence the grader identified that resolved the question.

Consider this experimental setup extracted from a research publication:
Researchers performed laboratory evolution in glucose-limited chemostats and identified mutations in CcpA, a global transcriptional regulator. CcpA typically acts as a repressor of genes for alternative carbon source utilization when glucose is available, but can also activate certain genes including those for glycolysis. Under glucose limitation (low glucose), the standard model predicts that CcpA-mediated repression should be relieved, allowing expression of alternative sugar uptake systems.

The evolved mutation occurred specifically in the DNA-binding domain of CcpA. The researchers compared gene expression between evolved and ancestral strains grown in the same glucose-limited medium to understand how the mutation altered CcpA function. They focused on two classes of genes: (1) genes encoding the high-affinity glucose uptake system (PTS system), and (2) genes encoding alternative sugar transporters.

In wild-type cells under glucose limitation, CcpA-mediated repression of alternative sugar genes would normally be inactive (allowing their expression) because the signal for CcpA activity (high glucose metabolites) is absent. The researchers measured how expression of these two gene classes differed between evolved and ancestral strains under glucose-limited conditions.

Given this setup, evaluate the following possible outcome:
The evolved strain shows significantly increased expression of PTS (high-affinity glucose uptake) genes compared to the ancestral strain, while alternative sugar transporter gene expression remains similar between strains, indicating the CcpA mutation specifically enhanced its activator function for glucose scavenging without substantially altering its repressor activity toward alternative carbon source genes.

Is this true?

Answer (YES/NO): NO